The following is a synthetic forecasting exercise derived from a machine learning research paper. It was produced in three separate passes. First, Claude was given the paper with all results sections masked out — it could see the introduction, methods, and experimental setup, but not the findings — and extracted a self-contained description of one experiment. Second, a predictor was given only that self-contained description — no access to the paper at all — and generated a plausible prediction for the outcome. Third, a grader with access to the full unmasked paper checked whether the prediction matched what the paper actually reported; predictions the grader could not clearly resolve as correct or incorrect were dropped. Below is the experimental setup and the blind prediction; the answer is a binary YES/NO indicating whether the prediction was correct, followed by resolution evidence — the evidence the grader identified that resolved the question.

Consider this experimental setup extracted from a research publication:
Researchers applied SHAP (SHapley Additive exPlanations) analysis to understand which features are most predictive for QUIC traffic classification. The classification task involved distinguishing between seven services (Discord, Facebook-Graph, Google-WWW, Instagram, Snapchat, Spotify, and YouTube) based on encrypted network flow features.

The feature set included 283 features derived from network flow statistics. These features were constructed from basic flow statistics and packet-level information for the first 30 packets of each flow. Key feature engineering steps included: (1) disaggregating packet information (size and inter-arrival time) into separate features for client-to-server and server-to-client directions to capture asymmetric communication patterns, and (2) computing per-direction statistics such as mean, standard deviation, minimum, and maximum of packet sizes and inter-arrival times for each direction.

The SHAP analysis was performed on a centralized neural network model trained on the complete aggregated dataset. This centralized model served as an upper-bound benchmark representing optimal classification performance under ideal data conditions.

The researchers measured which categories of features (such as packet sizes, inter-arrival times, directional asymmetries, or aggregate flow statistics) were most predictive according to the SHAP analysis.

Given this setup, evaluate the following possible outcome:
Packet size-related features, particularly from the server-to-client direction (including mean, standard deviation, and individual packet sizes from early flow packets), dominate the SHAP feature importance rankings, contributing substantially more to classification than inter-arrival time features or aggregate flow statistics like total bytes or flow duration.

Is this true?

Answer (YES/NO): YES